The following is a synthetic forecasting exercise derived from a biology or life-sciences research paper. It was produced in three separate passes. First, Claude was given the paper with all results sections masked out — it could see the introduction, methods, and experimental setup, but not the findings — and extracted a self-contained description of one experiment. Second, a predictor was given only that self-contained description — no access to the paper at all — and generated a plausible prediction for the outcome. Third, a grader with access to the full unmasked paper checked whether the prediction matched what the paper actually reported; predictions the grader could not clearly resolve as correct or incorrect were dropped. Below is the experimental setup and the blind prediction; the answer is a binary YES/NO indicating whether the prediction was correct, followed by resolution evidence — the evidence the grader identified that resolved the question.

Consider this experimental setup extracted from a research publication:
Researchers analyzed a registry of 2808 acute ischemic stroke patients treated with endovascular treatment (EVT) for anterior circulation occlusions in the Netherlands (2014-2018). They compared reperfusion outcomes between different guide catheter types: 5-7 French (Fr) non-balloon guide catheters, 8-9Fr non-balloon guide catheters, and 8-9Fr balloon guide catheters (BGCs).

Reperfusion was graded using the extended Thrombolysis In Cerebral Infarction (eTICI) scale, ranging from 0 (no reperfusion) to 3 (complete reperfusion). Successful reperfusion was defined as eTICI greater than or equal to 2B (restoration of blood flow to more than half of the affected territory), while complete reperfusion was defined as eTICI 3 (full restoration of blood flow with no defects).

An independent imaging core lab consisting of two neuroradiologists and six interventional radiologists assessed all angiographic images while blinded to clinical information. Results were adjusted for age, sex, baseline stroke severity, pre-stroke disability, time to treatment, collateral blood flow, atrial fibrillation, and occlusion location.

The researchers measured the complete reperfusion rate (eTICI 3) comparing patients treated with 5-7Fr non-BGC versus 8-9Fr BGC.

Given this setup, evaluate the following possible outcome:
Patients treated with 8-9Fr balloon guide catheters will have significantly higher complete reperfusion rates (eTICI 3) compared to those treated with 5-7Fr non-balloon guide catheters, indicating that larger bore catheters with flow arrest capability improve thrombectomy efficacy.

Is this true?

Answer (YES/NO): NO